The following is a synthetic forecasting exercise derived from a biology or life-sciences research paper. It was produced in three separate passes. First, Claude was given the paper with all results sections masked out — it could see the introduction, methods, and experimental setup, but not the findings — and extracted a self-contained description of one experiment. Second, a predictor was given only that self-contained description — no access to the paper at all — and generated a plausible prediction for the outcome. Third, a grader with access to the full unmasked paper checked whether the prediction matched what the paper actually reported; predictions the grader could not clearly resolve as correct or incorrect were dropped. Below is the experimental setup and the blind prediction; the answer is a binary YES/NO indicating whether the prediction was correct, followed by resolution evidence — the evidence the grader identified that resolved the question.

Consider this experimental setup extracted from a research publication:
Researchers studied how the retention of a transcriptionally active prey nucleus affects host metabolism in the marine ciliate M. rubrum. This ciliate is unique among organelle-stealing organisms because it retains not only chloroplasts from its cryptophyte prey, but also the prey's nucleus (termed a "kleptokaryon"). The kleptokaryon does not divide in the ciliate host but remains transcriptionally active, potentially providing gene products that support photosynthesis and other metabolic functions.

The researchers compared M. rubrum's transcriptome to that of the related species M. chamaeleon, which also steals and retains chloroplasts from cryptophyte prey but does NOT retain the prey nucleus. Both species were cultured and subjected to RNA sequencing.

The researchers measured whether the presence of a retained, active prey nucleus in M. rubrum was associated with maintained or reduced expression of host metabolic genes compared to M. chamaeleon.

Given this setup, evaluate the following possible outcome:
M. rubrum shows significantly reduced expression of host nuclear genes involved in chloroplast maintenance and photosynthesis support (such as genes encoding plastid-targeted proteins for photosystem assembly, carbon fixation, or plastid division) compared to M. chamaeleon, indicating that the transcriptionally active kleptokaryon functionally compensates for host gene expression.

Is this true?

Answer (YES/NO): NO